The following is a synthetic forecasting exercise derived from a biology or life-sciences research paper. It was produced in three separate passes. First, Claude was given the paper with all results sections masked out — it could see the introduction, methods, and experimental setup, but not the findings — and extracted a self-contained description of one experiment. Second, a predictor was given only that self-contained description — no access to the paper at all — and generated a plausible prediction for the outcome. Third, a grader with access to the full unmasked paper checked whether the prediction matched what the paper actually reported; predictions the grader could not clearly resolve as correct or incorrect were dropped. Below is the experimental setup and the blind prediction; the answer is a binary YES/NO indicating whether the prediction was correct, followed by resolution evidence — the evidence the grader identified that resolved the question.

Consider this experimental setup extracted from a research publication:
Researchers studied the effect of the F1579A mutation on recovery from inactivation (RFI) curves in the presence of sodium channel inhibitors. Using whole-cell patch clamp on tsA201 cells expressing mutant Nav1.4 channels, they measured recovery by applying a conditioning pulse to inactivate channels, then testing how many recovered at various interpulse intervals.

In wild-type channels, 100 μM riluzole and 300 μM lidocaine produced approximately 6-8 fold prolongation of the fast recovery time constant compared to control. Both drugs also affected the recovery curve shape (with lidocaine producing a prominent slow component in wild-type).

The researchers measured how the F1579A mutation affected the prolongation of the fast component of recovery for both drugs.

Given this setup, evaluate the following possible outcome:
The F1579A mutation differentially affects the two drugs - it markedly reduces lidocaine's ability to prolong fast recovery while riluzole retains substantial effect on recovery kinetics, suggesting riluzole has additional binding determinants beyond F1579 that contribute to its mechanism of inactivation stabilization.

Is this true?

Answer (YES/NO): NO